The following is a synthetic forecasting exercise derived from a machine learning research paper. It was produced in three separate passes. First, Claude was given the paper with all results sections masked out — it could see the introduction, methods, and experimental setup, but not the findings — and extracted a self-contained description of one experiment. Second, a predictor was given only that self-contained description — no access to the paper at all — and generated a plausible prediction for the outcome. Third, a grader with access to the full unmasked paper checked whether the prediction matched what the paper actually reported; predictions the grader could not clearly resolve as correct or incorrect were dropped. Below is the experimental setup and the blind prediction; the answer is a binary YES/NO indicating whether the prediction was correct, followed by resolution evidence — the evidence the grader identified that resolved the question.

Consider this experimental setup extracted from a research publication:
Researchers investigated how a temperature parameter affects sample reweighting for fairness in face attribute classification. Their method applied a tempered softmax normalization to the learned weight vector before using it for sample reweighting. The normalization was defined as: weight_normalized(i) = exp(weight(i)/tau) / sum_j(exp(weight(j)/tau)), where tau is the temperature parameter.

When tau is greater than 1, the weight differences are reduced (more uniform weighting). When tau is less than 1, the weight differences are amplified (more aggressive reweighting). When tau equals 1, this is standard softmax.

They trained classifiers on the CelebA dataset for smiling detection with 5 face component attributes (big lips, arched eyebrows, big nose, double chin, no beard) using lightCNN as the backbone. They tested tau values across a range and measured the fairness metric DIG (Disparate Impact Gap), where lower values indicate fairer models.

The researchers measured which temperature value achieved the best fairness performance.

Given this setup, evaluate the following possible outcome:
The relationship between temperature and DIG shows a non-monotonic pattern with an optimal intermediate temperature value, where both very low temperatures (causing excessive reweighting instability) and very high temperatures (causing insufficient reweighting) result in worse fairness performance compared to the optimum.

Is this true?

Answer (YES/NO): YES